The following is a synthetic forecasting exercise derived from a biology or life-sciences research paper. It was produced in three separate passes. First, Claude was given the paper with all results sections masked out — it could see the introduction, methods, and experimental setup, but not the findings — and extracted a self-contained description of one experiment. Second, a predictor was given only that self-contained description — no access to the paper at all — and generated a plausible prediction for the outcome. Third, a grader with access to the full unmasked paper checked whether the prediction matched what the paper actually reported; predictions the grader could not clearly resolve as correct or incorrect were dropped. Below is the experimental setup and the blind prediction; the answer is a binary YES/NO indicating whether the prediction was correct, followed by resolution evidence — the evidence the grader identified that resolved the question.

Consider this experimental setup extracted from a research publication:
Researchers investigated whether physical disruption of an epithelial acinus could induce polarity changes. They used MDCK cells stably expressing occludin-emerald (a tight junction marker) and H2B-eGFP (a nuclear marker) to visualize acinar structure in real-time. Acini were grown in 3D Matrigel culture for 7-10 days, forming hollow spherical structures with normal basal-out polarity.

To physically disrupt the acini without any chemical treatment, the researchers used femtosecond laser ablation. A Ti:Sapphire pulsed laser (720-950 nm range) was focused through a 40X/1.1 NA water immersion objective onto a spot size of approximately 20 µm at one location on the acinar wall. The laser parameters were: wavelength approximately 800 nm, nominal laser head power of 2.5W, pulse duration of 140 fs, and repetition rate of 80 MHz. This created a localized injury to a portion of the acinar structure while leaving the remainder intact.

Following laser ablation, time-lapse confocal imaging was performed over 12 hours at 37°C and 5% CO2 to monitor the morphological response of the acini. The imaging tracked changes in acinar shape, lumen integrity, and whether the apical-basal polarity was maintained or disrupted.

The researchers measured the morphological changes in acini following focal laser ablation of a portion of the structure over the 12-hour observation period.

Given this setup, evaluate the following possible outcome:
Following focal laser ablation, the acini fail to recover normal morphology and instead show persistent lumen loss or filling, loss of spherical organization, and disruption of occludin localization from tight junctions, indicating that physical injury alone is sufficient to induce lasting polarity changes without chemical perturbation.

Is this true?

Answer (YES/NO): NO